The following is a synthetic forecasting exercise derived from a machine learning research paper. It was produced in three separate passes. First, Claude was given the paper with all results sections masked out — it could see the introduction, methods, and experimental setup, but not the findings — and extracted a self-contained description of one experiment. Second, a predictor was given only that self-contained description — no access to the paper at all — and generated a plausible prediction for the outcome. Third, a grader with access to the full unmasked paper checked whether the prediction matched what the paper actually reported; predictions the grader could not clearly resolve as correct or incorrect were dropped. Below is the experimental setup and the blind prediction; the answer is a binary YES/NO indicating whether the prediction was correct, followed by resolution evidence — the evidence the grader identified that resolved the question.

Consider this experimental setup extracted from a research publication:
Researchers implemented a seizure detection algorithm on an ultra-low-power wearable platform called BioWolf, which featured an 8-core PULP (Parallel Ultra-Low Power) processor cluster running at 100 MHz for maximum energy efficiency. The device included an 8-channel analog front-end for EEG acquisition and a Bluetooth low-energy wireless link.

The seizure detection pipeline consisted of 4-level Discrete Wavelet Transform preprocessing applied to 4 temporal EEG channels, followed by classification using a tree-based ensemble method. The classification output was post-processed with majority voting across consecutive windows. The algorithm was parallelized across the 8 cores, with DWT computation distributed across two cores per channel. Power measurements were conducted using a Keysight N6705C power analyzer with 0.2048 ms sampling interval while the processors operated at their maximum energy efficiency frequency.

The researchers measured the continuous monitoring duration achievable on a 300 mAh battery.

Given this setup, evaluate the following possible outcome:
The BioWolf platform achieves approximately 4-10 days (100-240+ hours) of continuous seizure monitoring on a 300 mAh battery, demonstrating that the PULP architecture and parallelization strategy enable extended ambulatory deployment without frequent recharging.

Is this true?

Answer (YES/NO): NO